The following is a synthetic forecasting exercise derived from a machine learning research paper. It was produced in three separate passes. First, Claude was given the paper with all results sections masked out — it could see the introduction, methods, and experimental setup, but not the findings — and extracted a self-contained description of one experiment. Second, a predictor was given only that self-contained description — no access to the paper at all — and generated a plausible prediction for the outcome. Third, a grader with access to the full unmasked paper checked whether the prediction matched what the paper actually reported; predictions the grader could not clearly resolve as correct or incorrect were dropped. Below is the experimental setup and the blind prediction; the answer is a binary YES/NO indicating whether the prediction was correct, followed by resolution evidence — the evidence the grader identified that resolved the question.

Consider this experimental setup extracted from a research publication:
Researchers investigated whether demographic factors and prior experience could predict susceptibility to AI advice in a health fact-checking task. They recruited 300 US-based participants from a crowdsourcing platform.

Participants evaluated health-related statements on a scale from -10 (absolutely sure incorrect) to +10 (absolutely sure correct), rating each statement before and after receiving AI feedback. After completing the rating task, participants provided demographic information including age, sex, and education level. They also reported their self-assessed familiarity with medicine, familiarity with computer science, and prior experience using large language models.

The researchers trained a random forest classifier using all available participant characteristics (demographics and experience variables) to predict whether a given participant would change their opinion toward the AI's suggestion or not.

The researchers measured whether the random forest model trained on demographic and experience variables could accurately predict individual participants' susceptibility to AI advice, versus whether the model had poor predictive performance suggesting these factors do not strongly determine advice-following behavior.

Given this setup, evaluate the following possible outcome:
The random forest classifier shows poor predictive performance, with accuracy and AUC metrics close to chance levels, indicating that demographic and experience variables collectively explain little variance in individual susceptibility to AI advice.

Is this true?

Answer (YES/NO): NO